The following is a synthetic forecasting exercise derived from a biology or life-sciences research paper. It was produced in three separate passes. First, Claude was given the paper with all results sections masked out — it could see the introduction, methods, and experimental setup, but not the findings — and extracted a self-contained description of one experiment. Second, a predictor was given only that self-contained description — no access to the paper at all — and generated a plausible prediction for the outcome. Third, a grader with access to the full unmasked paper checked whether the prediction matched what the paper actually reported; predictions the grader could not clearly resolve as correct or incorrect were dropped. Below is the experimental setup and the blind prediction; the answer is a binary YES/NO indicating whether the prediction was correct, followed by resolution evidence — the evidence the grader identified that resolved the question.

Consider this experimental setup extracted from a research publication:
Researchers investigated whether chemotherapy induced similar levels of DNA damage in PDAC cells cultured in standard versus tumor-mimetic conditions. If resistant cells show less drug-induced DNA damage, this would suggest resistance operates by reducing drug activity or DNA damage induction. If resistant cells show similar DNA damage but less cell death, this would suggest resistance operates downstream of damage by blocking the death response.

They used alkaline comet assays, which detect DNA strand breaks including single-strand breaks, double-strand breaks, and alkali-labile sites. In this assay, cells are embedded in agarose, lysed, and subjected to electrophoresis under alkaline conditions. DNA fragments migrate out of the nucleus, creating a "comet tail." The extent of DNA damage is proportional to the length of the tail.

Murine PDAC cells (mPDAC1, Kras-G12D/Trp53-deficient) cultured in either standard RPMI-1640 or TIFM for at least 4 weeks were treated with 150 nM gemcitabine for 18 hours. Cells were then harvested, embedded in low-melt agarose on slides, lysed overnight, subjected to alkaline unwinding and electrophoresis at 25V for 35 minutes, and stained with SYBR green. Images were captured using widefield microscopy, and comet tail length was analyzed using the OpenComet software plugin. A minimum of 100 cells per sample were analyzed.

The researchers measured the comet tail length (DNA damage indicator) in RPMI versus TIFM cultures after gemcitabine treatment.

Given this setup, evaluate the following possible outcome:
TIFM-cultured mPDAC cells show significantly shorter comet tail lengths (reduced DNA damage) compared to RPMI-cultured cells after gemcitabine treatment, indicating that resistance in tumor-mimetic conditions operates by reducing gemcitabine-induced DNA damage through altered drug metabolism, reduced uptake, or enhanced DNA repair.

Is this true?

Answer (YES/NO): NO